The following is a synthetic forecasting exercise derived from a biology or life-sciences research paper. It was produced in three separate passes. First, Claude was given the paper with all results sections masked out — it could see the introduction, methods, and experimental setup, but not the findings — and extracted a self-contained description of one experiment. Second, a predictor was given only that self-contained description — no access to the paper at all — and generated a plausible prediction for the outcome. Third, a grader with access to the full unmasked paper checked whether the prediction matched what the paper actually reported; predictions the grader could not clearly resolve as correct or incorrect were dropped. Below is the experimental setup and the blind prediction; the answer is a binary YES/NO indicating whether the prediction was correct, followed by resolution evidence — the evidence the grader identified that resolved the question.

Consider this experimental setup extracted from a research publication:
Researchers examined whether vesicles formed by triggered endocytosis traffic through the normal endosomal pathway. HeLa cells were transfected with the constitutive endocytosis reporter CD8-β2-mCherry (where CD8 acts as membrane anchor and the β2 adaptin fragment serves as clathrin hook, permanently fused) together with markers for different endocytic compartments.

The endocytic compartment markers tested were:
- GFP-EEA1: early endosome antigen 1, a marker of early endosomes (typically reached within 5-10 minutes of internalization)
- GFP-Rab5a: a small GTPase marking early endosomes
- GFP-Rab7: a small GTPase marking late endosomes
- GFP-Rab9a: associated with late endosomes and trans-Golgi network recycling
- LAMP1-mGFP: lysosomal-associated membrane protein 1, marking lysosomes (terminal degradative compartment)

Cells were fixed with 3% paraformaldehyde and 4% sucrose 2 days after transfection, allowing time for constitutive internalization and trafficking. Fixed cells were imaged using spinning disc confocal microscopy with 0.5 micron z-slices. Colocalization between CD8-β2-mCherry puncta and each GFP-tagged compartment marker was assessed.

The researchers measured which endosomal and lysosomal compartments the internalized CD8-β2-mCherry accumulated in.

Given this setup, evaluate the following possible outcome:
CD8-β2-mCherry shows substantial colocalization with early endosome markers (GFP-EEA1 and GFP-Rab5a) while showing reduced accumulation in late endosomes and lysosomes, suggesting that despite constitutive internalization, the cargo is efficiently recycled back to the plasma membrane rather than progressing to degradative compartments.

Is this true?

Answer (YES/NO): NO